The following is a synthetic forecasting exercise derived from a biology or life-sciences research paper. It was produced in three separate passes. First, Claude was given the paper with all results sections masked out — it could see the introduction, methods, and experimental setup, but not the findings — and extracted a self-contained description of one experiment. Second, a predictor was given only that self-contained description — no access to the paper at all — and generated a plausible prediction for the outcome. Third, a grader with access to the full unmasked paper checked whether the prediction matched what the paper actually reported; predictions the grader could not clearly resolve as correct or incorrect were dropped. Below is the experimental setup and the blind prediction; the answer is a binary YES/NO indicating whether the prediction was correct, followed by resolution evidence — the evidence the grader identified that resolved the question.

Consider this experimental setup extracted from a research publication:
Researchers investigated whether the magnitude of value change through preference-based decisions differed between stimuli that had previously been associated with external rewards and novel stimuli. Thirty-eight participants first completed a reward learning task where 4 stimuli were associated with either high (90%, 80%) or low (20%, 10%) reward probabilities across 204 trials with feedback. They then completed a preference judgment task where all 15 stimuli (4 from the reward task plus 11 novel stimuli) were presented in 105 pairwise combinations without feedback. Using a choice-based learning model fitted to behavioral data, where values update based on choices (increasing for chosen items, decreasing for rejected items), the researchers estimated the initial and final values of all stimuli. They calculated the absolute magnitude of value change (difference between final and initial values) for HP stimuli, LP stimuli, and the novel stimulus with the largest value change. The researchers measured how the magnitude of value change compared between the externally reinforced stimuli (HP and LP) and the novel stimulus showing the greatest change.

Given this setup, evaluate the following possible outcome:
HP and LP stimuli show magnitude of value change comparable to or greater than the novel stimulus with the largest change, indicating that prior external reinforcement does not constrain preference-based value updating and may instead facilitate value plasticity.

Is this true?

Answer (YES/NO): NO